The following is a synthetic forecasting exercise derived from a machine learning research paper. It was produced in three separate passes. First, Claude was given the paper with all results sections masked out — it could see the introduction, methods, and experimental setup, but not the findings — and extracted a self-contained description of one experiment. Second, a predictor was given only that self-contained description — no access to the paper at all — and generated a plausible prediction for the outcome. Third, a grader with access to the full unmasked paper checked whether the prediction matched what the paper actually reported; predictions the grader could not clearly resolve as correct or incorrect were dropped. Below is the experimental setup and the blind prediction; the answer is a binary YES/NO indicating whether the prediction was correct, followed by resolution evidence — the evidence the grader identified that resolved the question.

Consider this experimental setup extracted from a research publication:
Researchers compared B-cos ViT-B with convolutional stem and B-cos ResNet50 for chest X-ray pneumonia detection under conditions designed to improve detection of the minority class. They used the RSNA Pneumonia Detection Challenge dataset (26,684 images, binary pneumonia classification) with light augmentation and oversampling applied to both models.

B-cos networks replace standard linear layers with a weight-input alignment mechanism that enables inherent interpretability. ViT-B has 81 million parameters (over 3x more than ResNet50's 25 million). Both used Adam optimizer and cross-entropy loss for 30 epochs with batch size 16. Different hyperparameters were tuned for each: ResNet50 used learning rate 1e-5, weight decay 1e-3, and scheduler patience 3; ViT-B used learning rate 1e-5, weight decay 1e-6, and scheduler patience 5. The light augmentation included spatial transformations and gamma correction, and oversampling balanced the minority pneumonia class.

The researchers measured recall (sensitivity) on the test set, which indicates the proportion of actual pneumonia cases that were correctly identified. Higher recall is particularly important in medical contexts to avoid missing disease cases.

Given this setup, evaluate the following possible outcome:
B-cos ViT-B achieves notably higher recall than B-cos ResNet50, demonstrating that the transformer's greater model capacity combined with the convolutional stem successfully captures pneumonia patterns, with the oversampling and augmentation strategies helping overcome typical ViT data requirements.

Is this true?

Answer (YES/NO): NO